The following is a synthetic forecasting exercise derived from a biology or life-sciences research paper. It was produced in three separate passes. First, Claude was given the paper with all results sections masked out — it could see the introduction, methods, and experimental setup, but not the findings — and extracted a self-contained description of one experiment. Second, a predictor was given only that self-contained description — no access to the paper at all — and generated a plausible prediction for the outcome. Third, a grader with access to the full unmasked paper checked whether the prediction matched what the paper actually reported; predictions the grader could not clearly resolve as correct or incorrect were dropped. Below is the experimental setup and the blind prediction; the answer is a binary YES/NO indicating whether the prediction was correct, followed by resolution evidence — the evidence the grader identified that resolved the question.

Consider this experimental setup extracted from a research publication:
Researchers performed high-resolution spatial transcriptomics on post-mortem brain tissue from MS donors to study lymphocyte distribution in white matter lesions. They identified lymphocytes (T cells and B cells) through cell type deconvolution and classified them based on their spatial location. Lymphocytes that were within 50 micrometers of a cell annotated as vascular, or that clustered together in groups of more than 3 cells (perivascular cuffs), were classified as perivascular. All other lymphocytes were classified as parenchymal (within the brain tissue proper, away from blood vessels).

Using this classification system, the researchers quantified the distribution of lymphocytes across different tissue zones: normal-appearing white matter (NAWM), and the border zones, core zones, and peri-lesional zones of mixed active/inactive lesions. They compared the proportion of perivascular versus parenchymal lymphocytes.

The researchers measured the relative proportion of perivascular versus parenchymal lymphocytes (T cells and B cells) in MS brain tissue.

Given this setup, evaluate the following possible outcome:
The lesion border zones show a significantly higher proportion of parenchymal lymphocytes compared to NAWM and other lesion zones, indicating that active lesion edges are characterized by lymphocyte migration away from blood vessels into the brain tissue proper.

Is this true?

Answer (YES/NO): NO